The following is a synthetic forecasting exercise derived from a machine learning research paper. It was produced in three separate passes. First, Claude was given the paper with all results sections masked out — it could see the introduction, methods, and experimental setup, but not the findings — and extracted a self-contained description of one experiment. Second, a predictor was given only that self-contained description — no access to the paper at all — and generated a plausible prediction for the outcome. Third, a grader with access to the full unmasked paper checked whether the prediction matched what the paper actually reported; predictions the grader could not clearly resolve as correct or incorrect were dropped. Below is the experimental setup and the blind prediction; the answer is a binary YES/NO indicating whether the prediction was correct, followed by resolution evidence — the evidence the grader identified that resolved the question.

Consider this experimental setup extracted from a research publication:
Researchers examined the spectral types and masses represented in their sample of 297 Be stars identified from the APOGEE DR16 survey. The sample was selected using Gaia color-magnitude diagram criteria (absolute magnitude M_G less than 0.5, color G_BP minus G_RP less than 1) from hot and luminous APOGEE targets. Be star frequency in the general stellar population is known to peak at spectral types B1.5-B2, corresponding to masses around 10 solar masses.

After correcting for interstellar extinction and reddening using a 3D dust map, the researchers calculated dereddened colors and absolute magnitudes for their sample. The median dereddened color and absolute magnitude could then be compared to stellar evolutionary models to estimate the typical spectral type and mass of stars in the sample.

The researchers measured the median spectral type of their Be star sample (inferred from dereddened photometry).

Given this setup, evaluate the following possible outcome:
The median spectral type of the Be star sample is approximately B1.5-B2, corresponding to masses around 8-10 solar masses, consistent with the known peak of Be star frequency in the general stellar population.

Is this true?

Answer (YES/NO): NO